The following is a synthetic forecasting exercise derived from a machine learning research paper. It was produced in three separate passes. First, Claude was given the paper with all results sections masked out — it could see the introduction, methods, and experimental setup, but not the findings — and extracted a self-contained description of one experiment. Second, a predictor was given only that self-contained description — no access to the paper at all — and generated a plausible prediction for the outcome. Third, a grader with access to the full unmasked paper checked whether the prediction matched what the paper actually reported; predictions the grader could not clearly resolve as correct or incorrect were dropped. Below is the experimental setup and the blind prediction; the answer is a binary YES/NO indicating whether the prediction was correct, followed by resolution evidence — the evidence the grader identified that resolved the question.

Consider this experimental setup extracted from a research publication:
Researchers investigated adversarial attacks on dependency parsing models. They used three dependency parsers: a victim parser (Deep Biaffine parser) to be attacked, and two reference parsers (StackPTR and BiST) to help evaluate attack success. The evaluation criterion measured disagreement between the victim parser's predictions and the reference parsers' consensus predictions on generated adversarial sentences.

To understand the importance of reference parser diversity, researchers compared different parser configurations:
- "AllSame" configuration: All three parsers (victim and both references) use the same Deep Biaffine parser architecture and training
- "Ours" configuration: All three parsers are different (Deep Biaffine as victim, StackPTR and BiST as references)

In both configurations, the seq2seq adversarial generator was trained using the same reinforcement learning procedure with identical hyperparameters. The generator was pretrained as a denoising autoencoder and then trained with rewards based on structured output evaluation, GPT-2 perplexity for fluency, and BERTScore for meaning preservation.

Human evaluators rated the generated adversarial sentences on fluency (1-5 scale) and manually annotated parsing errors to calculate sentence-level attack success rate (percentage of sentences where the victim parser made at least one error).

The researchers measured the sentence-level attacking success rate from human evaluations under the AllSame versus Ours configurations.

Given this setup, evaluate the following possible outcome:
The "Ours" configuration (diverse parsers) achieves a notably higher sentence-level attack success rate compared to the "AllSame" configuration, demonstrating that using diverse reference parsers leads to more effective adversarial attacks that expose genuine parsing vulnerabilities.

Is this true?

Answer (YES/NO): YES